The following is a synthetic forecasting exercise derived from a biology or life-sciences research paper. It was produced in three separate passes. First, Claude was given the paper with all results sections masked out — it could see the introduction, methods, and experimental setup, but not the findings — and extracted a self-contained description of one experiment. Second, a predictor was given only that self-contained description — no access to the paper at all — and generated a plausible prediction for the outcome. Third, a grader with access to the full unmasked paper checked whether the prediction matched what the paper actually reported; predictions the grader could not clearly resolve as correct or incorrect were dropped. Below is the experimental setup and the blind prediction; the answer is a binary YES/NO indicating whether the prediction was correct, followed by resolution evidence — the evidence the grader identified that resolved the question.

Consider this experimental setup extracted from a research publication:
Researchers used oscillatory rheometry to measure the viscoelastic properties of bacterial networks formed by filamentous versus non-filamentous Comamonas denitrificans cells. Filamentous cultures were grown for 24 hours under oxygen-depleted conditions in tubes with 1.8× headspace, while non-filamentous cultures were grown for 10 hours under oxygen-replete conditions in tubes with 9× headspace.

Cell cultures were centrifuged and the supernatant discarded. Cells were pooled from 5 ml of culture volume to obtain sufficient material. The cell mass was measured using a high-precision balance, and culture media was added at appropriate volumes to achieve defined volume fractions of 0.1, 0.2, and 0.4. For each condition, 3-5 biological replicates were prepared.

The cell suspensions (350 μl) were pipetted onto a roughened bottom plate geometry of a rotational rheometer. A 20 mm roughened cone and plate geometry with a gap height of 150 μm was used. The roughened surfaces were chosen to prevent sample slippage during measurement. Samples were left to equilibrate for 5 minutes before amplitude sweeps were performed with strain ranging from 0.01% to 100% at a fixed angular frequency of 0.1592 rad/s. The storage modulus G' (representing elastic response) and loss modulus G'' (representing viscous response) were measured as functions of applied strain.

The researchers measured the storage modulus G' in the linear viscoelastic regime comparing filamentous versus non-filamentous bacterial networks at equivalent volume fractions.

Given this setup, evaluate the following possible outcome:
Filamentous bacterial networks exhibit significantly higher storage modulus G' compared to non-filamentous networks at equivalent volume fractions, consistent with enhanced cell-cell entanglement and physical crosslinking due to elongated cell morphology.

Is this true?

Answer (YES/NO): NO